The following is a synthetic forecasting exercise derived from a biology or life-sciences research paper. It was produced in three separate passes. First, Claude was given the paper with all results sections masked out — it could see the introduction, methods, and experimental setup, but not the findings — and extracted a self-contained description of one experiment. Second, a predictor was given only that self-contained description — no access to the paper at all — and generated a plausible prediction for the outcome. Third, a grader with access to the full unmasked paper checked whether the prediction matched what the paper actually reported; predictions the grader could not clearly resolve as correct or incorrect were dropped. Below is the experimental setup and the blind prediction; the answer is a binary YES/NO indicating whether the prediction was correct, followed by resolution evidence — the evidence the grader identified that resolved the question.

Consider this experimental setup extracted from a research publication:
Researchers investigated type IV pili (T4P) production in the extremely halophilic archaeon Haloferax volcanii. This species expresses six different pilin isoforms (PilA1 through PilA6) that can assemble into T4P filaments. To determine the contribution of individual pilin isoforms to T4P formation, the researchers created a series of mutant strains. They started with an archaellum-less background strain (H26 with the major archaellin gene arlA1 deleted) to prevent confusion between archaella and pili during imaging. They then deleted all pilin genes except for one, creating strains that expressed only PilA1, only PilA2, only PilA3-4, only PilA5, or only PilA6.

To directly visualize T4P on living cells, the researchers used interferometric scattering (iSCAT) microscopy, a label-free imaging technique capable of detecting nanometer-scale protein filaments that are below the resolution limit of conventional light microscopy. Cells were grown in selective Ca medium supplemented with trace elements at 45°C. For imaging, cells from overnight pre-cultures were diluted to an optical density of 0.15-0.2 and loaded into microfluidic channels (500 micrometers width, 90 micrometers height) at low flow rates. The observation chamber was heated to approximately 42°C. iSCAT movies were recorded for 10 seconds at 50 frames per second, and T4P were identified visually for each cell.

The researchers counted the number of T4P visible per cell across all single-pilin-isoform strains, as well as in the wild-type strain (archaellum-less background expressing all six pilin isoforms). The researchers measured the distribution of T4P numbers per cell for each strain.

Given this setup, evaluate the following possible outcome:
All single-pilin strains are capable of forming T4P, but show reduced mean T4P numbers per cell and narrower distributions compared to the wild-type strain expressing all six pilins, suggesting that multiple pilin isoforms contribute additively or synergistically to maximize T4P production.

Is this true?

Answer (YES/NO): NO